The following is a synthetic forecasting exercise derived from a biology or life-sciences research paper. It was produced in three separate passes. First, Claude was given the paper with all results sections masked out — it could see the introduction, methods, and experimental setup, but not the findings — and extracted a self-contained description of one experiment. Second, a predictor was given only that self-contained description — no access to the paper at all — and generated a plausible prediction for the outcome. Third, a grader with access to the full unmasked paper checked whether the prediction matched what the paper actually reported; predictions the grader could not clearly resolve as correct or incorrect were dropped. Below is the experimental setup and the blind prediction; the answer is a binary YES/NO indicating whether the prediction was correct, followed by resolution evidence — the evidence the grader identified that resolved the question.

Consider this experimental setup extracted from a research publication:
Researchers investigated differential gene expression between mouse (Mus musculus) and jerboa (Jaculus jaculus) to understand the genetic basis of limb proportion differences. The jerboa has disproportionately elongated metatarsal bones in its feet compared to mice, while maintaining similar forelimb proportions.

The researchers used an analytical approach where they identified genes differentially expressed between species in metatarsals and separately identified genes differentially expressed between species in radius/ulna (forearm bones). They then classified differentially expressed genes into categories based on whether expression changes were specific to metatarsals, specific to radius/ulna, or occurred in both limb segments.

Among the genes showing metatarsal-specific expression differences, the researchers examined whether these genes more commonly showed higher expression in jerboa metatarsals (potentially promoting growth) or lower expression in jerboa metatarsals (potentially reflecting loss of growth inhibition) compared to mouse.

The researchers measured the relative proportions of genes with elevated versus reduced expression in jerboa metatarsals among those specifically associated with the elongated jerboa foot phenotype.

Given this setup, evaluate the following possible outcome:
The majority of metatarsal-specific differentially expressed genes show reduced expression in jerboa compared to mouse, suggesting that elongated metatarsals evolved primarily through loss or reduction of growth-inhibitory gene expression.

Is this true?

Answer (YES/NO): NO